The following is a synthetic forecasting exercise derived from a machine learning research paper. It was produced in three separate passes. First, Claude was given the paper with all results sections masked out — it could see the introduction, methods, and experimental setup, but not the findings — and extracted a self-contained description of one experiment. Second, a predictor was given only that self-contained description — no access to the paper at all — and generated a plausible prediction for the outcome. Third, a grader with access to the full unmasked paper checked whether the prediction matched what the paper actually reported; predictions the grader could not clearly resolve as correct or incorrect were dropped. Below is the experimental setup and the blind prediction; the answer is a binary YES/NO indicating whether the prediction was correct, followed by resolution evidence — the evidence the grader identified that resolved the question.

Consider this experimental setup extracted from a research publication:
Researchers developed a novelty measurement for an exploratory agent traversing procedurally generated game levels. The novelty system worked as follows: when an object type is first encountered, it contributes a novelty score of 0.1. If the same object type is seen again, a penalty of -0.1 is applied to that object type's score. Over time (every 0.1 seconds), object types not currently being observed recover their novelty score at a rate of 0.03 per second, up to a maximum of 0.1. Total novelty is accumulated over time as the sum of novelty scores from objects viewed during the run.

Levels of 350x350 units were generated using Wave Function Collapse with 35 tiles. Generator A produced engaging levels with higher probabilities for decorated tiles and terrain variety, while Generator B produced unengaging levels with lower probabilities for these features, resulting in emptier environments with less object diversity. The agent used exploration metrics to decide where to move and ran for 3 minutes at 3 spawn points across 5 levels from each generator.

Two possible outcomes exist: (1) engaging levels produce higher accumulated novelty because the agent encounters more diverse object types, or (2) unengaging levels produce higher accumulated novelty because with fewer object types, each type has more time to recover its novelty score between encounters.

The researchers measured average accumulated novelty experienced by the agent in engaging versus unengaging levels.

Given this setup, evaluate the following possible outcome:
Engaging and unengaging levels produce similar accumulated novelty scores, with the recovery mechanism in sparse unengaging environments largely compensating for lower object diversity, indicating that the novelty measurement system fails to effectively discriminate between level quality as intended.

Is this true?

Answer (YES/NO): NO